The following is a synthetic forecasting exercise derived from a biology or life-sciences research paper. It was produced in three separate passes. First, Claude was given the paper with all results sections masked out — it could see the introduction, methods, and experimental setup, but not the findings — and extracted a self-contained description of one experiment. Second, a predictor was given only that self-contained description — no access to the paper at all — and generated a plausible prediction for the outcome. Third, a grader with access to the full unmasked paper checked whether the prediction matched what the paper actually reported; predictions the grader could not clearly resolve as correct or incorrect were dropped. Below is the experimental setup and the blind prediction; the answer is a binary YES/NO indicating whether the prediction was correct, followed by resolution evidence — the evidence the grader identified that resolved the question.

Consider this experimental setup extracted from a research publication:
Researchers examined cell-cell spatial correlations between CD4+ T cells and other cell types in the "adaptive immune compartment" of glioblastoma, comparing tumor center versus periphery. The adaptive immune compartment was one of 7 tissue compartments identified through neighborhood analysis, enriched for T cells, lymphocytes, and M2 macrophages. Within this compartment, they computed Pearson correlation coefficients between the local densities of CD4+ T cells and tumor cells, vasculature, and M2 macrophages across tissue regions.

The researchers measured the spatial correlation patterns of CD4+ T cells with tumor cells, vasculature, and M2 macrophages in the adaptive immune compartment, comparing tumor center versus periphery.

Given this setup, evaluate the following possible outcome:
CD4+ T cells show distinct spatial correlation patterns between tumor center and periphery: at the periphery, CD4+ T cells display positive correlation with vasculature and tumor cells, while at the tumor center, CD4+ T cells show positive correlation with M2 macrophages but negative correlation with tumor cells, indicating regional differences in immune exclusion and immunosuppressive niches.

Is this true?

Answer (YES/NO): NO